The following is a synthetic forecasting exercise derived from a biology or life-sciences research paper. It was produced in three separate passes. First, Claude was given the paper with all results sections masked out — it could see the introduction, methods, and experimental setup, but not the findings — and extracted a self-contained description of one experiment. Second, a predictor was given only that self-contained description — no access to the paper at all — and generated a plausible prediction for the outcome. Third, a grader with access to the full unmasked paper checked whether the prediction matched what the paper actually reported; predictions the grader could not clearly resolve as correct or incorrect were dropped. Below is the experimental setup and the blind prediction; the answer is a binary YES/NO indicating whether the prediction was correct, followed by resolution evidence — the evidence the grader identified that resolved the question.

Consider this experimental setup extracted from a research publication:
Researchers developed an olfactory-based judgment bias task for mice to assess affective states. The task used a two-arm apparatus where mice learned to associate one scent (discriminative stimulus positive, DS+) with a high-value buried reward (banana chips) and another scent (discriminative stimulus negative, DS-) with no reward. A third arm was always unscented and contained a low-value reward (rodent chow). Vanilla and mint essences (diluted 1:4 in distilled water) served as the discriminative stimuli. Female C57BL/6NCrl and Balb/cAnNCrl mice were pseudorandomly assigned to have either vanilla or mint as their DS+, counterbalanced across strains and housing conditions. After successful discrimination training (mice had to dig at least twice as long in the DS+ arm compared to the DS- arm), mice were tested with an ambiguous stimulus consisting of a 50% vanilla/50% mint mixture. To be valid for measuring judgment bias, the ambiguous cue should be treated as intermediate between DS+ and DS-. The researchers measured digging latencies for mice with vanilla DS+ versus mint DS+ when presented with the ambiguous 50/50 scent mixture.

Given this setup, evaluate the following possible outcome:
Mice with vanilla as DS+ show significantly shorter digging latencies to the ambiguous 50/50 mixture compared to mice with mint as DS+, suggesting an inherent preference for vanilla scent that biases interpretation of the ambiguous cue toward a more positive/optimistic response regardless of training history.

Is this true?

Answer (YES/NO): NO